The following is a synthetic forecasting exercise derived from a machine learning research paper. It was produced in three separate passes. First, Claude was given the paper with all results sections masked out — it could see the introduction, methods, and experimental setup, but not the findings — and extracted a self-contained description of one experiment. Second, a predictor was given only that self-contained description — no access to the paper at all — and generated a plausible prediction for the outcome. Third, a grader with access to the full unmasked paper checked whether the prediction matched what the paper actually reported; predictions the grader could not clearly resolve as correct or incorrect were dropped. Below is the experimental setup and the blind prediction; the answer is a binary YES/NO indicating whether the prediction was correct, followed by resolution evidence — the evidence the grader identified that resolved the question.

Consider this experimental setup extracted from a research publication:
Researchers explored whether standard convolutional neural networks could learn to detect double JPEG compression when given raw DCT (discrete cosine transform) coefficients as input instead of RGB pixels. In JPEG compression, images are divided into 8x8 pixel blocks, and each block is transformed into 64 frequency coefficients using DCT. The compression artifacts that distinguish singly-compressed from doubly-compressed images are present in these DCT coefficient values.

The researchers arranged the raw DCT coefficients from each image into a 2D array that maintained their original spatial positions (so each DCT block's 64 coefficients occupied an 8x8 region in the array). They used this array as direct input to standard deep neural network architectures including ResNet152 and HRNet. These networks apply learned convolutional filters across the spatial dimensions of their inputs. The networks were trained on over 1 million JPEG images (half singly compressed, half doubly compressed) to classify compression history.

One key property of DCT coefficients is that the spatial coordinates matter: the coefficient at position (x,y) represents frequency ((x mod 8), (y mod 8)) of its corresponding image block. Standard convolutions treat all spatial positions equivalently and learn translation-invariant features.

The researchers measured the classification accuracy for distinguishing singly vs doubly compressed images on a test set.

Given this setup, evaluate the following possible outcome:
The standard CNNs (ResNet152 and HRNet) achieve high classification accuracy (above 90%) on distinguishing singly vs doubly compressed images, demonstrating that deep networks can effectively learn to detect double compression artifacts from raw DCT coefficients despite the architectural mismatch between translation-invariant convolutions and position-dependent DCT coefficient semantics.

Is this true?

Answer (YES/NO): NO